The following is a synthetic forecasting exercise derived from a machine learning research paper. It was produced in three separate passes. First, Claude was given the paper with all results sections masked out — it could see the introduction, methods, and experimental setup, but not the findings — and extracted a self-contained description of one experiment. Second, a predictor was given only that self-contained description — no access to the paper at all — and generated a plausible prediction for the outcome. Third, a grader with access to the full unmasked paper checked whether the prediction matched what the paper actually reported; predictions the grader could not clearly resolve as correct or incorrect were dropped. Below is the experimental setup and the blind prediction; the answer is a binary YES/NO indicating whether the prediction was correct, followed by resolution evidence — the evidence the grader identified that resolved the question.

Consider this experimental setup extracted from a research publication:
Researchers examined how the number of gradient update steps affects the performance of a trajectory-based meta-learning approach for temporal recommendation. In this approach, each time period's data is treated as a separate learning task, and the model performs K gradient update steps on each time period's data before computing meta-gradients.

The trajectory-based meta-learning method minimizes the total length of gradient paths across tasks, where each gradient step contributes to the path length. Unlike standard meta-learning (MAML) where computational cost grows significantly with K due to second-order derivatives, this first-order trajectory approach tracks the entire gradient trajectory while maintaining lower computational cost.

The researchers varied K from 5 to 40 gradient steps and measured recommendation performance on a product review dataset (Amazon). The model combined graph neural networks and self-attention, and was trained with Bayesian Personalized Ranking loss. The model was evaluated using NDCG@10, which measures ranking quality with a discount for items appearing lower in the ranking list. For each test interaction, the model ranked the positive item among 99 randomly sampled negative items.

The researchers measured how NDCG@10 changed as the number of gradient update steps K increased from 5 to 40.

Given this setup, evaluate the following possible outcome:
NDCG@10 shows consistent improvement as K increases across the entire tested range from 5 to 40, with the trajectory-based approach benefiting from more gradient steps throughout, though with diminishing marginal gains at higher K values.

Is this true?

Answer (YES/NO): NO